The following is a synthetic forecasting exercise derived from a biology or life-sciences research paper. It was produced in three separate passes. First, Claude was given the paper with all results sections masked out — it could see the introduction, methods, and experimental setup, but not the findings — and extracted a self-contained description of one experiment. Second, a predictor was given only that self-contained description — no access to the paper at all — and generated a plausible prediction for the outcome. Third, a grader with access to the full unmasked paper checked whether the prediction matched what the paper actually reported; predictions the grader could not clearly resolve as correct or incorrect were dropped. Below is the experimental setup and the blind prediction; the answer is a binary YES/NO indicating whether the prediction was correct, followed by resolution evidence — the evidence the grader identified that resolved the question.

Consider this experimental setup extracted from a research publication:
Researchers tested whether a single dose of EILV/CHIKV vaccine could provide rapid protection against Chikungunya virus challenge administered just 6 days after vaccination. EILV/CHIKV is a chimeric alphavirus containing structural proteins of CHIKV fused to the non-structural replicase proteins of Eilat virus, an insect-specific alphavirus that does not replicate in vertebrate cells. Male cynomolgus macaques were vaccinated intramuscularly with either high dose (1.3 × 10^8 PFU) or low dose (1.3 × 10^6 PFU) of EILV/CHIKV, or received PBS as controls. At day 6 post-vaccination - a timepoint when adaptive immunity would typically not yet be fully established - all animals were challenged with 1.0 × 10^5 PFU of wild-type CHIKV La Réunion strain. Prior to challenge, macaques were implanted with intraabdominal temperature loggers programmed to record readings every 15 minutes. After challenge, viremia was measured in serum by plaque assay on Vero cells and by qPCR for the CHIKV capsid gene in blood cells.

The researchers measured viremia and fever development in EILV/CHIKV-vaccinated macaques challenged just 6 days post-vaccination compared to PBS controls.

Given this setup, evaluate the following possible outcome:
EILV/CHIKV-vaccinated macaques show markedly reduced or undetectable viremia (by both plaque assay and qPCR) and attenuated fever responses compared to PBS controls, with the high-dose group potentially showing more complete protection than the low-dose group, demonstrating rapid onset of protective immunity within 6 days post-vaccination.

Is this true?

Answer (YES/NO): NO